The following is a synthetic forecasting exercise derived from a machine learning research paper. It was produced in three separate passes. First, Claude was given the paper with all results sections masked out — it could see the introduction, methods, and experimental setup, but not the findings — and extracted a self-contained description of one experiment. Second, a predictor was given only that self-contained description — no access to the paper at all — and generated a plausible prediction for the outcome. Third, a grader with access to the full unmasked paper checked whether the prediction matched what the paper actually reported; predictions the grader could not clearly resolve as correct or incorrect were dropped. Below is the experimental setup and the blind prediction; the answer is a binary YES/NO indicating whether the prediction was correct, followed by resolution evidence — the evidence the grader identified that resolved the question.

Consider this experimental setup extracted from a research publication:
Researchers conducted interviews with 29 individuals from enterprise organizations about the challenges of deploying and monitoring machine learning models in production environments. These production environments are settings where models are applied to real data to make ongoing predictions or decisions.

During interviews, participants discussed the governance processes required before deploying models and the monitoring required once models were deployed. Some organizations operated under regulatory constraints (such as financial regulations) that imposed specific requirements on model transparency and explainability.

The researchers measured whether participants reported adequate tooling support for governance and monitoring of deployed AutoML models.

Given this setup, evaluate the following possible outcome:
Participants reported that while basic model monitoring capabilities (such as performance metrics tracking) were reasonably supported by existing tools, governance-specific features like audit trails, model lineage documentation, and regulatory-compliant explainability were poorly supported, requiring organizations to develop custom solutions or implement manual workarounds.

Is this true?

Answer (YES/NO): NO